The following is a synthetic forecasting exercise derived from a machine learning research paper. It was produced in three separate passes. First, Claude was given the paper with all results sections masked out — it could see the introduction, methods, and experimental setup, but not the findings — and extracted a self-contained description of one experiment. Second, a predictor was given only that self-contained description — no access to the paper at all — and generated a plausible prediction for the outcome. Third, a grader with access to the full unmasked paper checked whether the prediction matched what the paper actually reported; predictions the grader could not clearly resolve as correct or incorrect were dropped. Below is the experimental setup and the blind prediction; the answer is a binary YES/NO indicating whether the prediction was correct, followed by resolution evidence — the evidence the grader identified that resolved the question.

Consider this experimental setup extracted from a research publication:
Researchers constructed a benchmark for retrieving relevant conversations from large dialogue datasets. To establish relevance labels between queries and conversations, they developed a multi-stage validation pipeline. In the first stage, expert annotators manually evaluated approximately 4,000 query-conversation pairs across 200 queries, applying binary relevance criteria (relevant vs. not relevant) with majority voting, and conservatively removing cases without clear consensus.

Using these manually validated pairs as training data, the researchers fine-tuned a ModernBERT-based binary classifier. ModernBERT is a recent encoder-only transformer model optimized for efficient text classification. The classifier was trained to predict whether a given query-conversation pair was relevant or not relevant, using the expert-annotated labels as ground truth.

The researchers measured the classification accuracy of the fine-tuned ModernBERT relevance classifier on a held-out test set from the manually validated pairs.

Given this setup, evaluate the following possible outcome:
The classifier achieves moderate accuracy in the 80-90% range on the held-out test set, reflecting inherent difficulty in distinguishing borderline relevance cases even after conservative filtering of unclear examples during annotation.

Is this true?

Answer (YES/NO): NO